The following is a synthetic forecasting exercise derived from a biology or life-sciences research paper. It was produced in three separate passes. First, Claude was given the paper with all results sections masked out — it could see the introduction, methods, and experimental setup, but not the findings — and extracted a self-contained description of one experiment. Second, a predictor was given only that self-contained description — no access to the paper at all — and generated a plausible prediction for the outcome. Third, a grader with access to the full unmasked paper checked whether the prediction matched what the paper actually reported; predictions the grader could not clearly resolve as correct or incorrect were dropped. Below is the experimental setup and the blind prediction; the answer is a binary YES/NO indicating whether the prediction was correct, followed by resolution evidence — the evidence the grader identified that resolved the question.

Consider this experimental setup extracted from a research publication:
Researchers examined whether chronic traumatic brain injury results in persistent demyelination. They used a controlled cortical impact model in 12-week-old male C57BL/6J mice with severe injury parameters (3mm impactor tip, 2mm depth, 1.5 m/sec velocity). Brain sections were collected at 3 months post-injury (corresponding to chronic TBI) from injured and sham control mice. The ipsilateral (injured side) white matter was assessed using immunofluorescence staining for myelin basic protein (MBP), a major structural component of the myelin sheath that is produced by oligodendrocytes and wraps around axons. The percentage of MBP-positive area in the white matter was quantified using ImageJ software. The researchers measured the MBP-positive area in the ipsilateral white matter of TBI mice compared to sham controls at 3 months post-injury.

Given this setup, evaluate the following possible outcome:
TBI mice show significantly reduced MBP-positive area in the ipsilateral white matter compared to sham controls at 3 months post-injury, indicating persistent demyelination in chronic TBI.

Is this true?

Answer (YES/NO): YES